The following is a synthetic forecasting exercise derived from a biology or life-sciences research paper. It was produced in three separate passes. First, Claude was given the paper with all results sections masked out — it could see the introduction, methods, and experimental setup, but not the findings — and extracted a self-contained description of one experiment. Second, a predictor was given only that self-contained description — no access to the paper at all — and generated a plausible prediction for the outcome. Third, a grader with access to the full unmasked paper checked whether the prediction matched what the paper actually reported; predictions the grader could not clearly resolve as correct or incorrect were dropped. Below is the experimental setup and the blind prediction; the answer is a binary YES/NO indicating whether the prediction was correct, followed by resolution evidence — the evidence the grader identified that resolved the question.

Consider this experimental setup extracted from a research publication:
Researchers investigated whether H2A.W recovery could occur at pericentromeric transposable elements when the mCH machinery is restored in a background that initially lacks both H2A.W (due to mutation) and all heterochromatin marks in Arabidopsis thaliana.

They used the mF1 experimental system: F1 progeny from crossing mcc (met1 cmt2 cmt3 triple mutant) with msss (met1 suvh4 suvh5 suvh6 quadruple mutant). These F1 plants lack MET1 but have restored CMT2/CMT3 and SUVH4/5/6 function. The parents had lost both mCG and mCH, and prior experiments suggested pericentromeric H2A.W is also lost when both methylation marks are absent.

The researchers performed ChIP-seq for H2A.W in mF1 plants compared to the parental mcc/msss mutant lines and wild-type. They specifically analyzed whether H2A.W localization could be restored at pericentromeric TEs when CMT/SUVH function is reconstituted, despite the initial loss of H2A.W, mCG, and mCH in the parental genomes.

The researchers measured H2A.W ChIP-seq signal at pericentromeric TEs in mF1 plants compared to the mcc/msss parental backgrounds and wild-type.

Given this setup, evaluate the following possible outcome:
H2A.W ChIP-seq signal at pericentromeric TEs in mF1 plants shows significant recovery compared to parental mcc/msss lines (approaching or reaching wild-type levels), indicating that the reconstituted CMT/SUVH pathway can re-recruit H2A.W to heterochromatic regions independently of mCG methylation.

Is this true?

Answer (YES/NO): NO